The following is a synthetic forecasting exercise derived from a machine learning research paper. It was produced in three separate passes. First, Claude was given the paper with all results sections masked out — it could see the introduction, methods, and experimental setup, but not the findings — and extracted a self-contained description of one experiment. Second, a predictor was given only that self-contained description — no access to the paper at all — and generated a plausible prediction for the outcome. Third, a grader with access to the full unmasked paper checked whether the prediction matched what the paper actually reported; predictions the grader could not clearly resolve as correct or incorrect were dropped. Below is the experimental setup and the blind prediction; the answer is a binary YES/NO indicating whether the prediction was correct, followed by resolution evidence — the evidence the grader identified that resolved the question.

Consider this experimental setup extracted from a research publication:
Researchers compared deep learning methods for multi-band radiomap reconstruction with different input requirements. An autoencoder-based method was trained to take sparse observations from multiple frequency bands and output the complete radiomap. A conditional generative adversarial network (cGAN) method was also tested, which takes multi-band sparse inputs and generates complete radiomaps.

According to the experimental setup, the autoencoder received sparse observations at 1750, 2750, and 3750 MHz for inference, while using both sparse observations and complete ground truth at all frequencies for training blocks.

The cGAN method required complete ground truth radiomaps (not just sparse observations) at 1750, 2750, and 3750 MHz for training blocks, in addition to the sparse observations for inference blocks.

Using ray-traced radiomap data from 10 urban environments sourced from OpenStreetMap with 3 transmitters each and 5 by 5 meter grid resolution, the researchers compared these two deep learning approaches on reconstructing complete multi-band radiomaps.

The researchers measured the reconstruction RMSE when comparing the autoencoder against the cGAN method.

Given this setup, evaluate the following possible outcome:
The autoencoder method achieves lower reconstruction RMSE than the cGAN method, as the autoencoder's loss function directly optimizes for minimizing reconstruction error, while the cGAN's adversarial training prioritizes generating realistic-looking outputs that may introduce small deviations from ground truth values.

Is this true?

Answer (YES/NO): NO